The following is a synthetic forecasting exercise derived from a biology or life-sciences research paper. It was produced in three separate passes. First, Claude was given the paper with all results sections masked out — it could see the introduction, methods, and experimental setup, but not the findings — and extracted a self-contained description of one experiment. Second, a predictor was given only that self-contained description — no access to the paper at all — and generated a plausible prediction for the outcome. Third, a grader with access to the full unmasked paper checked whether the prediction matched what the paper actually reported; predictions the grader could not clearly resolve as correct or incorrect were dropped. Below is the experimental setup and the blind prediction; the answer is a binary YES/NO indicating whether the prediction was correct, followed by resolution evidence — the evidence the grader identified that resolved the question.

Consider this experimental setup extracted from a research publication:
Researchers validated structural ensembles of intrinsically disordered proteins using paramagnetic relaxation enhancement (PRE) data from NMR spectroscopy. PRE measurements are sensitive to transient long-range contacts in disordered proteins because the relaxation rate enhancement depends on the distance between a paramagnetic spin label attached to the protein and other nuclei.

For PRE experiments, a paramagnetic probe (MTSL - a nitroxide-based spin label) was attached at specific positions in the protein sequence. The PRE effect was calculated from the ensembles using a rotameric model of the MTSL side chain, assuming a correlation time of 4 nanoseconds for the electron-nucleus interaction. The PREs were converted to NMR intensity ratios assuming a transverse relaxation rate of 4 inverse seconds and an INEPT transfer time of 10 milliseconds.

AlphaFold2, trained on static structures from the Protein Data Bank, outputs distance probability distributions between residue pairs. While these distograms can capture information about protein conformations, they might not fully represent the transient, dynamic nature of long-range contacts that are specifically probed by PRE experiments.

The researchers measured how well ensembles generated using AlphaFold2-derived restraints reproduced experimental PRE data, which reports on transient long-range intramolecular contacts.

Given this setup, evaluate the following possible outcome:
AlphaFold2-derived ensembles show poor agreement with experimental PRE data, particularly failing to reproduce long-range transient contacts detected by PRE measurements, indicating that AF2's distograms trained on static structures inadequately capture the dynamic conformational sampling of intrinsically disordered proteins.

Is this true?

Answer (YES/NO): YES